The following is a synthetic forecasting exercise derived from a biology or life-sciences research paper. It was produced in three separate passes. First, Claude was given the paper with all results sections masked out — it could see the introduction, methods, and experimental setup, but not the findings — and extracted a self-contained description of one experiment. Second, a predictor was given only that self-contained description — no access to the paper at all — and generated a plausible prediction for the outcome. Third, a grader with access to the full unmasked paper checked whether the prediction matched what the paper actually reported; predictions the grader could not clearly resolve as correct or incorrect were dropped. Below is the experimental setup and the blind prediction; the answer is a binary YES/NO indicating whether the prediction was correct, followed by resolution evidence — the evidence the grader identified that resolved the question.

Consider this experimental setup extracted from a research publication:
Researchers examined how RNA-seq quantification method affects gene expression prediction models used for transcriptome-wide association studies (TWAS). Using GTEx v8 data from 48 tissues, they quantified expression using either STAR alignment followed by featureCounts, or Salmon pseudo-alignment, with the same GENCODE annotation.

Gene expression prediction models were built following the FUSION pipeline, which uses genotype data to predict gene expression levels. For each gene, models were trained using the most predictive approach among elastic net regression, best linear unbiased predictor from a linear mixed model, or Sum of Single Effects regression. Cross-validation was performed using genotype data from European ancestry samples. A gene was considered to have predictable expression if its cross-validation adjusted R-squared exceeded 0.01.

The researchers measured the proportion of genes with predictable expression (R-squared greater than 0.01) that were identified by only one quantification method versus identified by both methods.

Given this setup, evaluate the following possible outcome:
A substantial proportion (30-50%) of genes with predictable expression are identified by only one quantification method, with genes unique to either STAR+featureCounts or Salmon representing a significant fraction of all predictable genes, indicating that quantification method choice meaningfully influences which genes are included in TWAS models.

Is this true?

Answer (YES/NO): YES